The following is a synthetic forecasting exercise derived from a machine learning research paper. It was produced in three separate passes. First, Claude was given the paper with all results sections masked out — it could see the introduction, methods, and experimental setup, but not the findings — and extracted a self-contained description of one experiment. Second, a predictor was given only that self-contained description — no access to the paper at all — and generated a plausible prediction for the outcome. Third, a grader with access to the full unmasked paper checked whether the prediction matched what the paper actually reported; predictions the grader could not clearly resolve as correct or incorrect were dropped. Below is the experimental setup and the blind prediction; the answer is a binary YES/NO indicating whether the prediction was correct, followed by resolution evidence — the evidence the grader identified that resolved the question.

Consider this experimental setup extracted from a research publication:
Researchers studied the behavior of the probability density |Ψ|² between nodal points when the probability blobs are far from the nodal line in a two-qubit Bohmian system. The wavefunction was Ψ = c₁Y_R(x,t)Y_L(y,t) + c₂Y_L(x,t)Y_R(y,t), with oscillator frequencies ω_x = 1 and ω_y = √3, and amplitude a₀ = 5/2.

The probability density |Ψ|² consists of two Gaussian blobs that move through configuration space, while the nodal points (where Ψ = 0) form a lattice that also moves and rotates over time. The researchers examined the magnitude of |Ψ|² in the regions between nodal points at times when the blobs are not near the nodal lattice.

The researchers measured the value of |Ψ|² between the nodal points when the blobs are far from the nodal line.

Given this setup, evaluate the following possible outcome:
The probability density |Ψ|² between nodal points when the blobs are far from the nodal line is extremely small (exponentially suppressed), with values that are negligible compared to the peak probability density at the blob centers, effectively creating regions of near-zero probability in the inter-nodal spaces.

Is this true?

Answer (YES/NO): YES